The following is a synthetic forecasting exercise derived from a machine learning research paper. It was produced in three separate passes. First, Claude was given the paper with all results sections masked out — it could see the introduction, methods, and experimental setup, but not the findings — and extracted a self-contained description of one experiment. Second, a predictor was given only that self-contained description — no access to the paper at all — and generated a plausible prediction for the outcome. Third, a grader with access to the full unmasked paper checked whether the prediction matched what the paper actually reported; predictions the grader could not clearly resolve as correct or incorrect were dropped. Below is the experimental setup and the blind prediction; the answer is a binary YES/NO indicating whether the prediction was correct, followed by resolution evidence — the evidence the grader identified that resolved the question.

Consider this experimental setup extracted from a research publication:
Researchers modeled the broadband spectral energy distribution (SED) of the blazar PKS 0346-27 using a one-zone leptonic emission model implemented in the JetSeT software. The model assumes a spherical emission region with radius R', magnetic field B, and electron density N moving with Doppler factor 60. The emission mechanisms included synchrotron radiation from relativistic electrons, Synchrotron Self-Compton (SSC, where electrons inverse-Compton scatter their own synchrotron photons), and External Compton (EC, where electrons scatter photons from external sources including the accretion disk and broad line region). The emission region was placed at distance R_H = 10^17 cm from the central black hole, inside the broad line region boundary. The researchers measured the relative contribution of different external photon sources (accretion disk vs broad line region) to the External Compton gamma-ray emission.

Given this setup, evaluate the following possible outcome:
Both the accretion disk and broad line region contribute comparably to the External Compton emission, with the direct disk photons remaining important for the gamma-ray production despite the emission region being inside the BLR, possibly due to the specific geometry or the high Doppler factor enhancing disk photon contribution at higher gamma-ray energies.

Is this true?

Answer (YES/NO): NO